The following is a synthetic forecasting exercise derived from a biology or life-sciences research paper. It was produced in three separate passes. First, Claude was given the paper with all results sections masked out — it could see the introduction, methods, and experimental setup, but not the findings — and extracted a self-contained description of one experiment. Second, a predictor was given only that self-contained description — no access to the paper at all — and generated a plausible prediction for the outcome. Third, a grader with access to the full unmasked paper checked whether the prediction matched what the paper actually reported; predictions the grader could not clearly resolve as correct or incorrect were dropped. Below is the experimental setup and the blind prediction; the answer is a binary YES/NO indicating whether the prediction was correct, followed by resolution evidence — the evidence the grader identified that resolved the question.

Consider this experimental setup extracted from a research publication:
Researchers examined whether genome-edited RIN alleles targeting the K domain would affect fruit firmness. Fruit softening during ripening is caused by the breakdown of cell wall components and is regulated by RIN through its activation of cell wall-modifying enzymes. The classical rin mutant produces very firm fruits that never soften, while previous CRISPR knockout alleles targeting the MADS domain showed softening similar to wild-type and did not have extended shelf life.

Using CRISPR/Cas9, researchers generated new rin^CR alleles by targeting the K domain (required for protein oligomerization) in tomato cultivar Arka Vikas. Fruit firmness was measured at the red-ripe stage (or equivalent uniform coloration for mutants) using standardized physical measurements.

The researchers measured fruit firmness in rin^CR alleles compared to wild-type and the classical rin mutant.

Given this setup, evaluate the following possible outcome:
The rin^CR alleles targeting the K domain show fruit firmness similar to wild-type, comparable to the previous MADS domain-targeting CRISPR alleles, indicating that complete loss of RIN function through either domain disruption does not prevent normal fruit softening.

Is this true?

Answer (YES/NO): NO